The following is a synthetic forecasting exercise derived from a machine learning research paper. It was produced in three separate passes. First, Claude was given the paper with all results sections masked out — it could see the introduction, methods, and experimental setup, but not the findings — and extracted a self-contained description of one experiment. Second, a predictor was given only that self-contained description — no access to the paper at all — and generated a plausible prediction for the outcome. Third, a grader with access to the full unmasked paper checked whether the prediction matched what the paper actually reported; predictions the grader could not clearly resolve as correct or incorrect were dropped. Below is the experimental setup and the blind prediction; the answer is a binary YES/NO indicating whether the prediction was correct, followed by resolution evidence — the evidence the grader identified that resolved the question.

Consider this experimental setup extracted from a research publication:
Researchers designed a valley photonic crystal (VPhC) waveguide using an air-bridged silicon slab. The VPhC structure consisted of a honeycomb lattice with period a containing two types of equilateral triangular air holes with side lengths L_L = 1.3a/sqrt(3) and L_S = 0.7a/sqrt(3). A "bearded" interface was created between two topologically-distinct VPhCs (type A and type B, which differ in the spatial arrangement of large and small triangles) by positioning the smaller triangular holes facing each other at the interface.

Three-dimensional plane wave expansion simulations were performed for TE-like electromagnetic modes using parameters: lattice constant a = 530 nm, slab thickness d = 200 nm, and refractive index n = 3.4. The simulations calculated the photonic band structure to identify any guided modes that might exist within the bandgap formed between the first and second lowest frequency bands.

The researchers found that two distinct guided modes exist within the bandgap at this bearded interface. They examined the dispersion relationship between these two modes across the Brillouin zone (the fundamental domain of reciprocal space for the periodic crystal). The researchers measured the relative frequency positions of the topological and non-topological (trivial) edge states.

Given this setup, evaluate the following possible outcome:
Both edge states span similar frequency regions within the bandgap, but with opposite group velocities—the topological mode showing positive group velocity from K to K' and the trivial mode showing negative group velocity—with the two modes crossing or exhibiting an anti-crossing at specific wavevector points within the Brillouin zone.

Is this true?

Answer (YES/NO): NO